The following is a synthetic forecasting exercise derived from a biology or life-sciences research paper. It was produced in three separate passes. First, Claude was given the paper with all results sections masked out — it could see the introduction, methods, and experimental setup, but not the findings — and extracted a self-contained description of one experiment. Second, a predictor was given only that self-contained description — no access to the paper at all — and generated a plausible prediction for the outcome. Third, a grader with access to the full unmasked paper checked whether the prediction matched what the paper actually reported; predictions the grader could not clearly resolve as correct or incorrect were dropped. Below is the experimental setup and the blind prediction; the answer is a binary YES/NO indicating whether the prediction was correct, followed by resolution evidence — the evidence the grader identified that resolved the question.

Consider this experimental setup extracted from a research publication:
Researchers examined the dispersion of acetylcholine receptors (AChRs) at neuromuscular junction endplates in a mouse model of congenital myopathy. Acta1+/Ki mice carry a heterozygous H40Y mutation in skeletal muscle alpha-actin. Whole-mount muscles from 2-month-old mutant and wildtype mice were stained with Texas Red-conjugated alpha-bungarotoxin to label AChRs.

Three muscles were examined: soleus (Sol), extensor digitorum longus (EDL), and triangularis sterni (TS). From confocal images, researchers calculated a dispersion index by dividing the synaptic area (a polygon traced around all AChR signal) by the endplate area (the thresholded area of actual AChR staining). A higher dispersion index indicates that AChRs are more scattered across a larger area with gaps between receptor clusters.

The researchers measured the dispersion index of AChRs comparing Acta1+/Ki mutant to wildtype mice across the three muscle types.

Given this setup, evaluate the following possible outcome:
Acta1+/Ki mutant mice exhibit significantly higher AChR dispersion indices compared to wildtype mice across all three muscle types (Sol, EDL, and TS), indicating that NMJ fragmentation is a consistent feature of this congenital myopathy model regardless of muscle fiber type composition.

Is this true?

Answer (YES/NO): NO